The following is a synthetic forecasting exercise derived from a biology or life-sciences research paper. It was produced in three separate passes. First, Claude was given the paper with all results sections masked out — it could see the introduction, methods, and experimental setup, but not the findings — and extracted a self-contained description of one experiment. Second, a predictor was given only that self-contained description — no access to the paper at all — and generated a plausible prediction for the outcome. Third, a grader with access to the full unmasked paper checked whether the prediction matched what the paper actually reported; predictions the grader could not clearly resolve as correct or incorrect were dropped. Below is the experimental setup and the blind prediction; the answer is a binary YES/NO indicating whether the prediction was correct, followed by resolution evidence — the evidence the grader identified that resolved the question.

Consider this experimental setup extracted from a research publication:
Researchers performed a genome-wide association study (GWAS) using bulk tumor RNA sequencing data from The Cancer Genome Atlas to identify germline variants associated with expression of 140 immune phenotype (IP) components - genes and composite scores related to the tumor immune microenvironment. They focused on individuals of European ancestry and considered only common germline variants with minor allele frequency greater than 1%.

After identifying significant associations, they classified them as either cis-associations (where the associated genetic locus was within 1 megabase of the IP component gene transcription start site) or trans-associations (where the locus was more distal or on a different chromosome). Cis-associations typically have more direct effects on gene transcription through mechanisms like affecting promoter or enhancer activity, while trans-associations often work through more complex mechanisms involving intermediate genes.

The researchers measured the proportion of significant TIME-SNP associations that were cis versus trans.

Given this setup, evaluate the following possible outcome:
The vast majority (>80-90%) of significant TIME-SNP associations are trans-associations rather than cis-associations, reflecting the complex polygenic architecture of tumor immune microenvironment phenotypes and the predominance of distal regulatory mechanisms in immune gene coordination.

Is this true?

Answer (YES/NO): NO